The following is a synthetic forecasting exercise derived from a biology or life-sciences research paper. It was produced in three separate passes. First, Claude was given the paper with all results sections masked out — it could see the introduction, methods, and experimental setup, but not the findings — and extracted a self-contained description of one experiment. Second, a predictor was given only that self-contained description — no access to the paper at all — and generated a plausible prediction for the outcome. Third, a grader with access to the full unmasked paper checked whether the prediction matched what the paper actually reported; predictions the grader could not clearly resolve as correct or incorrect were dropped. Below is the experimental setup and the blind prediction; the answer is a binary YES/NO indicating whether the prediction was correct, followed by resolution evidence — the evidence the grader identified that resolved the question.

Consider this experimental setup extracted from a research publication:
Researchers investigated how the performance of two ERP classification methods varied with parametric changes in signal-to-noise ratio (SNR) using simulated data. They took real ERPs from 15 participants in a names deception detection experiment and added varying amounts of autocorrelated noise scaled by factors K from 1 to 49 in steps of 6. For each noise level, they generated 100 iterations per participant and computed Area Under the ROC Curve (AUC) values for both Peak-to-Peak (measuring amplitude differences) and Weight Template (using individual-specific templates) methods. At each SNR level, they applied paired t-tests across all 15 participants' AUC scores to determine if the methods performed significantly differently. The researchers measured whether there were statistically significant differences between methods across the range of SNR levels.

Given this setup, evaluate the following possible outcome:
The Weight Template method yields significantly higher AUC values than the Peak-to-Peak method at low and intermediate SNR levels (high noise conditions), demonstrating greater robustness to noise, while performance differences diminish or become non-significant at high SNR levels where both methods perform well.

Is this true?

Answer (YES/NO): YES